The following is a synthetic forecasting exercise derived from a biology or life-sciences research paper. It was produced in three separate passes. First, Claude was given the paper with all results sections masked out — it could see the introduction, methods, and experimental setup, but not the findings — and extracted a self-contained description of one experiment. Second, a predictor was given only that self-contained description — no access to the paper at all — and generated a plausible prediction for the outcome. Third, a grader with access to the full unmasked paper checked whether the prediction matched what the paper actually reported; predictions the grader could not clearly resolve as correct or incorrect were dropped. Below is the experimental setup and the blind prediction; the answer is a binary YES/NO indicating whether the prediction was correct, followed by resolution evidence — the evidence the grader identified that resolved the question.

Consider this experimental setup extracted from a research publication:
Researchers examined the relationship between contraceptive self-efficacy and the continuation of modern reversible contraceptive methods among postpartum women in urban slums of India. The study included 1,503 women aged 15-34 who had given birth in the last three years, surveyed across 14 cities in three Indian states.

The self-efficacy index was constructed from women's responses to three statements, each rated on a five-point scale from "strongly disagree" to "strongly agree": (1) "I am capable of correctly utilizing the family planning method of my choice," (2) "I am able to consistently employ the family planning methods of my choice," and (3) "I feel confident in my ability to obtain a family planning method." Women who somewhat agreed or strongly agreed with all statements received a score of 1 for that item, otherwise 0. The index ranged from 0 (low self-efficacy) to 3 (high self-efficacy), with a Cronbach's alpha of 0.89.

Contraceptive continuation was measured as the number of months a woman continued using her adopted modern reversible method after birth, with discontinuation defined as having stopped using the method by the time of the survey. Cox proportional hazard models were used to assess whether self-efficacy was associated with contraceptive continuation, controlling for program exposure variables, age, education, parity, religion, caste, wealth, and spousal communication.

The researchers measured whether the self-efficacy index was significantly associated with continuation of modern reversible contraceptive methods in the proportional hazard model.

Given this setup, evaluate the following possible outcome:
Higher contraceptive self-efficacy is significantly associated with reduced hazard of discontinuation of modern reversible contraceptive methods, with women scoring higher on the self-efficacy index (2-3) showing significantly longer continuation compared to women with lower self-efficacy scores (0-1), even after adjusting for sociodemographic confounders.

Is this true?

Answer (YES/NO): NO